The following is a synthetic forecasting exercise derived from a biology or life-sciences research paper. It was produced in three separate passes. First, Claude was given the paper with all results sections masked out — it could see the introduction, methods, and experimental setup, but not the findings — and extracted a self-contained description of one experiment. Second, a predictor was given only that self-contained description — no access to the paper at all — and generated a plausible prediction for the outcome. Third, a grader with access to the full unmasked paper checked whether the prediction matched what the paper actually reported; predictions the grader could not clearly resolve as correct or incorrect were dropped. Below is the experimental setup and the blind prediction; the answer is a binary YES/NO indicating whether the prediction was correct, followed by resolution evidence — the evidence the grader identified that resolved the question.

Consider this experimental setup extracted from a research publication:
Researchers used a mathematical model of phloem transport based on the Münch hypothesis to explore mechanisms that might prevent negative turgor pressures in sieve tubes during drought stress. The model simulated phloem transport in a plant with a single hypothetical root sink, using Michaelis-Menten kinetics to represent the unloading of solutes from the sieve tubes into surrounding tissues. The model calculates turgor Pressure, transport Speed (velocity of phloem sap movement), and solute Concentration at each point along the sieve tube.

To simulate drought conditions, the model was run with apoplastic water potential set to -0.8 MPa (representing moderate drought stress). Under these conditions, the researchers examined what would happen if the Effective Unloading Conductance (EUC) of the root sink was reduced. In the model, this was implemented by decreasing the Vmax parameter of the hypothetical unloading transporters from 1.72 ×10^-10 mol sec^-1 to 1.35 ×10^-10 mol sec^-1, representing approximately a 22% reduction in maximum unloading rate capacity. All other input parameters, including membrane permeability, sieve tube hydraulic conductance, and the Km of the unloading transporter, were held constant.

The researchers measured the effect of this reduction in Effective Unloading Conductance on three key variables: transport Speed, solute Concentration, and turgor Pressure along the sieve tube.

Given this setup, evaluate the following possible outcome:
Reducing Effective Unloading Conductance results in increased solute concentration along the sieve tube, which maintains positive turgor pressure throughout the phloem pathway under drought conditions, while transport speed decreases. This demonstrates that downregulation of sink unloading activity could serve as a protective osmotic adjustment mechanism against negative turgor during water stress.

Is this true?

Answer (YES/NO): YES